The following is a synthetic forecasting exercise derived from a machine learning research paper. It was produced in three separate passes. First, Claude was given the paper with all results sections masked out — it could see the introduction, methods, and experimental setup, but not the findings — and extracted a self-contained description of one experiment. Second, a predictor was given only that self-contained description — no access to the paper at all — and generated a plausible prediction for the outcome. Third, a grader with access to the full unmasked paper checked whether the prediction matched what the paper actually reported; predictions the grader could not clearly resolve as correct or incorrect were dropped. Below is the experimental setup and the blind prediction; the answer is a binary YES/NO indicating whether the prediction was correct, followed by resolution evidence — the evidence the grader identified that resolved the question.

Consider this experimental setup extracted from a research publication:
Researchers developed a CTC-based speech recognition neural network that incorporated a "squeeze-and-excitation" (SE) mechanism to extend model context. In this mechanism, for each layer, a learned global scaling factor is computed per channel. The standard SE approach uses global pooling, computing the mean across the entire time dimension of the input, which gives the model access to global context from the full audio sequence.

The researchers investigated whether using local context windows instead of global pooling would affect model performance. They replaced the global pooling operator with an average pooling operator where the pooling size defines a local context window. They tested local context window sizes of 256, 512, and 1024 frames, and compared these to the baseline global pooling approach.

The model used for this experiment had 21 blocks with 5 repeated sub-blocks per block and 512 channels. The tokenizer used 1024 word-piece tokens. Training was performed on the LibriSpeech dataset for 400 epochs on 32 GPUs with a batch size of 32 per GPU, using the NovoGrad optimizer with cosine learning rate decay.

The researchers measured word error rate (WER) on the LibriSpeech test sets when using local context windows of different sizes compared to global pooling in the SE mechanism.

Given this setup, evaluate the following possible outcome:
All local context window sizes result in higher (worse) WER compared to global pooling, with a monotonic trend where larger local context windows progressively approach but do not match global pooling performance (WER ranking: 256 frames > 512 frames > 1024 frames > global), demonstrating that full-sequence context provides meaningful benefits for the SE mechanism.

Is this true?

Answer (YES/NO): YES